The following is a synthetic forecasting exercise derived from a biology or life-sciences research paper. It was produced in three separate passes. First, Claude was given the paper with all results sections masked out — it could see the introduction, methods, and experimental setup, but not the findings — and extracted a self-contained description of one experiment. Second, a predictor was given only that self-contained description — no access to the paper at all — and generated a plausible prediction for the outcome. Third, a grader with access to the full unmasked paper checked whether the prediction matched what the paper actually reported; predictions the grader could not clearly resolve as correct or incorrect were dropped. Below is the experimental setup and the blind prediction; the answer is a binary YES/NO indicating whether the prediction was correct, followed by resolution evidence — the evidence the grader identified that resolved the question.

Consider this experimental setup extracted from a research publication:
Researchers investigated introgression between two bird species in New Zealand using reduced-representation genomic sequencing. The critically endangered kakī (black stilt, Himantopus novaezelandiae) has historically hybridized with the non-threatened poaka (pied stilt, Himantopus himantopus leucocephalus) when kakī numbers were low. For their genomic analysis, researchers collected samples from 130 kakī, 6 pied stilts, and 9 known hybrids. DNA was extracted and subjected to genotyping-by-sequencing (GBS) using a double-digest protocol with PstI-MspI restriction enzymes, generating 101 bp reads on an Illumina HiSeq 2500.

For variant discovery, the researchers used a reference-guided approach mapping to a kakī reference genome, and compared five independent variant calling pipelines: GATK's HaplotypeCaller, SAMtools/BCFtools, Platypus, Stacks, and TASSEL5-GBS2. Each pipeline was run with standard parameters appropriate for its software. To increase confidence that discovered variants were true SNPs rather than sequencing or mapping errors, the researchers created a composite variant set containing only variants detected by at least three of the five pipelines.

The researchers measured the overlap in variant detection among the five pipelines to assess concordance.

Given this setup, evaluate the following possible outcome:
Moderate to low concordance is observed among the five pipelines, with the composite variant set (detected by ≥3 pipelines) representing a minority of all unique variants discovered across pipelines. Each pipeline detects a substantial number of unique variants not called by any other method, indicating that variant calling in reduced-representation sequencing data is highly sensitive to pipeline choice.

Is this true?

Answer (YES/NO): YES